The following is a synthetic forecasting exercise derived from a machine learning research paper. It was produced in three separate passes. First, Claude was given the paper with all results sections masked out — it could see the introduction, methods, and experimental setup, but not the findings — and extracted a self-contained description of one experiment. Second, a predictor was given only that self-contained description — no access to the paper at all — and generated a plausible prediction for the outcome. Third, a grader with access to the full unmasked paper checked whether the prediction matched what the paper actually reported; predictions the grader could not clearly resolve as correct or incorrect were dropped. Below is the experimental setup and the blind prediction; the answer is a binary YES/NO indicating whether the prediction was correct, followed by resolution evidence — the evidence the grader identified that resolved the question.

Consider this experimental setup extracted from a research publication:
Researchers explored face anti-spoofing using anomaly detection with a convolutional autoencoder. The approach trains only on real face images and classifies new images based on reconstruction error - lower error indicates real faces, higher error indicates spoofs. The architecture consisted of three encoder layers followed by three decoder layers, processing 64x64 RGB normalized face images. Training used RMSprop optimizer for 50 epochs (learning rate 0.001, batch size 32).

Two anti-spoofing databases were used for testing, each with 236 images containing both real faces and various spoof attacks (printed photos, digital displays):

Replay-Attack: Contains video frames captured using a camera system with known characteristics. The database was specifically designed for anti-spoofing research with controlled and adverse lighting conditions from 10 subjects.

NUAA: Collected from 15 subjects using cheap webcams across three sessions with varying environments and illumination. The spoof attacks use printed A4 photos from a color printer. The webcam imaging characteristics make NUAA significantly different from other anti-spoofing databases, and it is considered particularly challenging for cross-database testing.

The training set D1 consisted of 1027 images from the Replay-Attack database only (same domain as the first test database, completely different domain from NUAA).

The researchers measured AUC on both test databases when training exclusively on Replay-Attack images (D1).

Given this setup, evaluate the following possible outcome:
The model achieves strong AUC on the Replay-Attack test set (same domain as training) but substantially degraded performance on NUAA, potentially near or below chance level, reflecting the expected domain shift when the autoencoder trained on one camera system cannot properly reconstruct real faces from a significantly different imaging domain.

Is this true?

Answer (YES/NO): YES